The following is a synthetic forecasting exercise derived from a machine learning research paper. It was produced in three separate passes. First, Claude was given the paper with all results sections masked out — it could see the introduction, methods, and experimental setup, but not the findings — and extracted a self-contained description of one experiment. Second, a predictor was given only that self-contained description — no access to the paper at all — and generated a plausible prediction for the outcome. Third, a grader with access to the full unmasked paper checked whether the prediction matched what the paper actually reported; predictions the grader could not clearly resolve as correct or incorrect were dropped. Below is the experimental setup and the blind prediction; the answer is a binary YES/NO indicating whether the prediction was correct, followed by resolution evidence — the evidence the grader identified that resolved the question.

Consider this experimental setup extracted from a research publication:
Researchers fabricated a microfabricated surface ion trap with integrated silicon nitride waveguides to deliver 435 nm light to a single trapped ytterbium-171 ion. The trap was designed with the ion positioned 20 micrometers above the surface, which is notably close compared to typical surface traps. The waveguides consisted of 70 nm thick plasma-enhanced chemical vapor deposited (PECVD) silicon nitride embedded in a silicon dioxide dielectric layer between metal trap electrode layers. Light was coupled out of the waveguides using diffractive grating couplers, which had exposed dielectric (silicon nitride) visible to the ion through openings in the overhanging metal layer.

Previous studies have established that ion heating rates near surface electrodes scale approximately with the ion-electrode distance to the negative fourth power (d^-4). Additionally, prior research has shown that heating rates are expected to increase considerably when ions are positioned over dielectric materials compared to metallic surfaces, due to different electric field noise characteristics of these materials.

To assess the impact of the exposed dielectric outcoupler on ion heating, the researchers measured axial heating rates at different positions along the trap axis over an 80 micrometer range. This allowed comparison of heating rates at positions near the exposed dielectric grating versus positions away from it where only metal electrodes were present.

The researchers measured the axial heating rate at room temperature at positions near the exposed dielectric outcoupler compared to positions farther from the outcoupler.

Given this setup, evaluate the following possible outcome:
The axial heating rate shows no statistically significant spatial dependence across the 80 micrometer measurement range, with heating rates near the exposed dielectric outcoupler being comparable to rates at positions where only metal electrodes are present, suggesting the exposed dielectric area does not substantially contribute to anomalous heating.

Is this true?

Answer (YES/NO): YES